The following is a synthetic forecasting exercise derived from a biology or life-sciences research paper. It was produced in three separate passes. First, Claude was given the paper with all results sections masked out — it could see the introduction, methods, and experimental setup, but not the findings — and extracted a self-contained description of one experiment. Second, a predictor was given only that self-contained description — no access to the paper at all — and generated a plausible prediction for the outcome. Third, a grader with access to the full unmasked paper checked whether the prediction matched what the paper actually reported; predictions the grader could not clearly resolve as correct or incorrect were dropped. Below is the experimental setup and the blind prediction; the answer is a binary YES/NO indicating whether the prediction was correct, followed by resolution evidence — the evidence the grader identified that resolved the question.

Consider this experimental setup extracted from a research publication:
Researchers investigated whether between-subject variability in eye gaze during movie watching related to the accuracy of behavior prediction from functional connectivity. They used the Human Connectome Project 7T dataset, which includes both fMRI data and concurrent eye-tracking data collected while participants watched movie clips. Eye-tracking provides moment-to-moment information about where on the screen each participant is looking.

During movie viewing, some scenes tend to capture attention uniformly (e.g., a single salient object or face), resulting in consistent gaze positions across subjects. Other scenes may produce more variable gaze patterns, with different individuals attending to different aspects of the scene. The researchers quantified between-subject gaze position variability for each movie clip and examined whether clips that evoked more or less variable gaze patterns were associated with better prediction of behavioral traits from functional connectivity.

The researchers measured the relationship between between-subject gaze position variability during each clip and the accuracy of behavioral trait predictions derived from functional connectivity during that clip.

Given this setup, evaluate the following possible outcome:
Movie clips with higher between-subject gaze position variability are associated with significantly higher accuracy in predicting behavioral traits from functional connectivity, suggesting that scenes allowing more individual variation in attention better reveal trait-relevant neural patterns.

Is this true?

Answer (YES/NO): YES